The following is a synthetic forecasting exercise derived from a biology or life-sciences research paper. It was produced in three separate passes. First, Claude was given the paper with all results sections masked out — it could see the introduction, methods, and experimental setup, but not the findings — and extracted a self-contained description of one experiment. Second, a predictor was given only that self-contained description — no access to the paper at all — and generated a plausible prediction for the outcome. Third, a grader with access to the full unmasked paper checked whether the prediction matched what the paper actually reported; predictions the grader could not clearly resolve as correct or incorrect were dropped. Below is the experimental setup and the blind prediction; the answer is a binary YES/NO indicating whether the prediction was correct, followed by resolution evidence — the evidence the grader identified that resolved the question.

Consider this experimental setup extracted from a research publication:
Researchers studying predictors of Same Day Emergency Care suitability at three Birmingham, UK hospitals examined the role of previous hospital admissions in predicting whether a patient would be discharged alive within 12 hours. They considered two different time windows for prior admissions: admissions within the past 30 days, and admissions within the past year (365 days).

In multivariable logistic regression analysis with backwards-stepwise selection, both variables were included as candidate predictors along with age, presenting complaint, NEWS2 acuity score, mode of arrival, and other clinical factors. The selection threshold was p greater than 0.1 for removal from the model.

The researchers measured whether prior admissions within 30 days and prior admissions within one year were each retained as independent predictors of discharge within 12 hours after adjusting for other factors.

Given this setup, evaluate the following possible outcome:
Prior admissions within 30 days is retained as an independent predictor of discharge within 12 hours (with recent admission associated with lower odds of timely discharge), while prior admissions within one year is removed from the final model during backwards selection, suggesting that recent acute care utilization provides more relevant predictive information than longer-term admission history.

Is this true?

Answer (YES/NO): NO